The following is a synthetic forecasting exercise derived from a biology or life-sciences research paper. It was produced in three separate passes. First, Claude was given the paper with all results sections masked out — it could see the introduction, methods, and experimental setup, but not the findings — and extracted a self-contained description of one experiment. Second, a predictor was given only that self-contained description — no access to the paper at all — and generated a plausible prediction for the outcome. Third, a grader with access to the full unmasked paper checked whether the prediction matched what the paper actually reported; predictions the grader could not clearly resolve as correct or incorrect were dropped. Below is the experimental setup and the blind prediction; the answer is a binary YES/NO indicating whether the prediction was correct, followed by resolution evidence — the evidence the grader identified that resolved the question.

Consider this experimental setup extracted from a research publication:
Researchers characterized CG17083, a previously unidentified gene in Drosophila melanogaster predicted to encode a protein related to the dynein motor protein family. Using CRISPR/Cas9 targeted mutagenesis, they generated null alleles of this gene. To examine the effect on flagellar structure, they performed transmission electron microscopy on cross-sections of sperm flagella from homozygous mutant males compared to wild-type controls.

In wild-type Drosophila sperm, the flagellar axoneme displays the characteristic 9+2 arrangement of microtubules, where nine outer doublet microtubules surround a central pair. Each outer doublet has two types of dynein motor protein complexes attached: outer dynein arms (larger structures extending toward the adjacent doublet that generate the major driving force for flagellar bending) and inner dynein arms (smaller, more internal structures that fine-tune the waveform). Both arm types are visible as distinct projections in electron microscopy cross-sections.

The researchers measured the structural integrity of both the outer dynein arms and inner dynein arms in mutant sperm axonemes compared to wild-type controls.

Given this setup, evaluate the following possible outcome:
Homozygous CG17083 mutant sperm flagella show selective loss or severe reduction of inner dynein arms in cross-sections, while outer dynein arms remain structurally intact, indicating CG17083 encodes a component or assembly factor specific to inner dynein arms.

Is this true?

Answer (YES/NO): NO